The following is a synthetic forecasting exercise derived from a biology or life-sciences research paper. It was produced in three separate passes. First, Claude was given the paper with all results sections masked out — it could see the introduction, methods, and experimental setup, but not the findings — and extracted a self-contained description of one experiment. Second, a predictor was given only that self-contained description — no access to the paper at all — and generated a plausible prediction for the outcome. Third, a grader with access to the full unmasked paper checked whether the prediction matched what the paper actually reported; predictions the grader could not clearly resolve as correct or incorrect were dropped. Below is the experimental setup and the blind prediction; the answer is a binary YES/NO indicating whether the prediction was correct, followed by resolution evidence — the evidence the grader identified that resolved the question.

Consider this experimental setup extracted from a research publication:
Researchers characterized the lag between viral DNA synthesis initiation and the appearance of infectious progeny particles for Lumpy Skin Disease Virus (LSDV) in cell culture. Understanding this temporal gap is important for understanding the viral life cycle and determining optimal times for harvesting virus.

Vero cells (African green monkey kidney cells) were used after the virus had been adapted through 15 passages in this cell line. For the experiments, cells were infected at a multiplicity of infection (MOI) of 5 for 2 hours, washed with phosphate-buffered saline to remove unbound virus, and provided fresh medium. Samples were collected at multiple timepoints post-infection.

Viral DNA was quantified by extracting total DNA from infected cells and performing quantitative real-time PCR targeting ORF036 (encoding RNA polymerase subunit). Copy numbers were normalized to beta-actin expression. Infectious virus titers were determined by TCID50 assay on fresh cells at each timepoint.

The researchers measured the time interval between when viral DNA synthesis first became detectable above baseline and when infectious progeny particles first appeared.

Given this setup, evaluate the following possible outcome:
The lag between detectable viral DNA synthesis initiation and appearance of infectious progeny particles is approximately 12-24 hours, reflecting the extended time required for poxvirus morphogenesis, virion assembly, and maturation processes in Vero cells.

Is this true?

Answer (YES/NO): YES